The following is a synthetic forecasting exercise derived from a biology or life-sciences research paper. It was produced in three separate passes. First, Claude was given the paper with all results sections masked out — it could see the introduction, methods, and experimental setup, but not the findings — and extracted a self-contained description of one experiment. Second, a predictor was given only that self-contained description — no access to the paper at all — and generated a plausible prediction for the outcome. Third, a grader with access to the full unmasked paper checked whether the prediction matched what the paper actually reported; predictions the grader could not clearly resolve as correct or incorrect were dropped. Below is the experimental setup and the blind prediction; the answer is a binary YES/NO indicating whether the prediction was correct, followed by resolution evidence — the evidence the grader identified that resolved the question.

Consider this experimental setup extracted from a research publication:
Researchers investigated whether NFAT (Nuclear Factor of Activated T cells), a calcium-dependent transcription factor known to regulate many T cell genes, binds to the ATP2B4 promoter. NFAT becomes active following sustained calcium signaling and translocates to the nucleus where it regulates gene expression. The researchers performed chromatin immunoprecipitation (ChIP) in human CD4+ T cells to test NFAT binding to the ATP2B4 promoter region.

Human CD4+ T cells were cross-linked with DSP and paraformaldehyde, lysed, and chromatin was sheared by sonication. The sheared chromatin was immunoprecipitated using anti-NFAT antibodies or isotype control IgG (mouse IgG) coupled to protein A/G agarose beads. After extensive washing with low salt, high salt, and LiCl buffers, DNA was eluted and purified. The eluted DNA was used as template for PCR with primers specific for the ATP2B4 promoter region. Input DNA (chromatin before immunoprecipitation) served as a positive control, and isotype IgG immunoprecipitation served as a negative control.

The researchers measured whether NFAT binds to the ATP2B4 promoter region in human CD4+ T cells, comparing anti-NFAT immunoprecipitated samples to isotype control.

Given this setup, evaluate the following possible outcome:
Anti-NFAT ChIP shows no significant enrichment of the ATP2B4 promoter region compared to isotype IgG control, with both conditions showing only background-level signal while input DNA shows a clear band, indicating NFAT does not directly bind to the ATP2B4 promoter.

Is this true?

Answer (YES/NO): YES